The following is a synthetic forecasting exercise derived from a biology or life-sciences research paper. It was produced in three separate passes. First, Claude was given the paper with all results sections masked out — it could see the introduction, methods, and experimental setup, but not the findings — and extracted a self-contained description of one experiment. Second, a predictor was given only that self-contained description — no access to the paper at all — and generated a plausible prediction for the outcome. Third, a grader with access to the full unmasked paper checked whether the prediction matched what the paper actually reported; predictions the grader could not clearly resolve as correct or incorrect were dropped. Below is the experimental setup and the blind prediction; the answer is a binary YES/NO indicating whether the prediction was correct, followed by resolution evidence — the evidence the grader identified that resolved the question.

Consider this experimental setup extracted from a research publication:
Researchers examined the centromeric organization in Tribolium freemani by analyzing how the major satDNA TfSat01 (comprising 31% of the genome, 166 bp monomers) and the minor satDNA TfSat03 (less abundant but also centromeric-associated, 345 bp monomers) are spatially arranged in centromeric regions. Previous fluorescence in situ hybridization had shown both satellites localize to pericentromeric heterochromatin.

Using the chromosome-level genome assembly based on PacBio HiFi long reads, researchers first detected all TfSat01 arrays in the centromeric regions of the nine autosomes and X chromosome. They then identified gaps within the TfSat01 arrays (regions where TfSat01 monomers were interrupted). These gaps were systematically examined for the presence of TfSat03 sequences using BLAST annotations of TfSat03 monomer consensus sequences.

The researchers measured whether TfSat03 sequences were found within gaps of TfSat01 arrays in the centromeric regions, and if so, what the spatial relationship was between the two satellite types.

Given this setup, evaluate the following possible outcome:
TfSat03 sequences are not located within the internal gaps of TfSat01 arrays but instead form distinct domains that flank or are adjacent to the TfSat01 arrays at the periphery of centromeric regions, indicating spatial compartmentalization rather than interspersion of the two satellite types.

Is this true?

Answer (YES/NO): NO